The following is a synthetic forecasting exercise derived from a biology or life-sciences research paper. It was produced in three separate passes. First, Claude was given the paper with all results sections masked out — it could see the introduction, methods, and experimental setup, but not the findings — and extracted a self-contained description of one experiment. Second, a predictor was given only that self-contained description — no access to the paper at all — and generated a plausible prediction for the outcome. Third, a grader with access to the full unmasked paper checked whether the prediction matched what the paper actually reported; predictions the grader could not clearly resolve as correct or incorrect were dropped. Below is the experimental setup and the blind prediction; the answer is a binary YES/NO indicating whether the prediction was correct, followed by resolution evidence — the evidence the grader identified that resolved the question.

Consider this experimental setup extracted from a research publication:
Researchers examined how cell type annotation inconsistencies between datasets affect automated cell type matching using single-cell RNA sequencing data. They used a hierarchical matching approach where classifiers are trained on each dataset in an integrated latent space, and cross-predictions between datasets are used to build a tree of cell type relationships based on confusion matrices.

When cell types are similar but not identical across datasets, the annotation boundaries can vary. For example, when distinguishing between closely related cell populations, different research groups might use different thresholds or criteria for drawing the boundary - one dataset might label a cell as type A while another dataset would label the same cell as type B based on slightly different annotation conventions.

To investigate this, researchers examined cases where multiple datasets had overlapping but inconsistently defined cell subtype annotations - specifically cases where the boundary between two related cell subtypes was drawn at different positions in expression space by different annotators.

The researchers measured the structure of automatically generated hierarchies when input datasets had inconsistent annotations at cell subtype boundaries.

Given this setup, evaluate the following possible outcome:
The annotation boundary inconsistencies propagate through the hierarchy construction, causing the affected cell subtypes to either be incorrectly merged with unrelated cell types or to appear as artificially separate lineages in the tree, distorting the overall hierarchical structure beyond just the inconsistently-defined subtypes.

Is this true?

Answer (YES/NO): NO